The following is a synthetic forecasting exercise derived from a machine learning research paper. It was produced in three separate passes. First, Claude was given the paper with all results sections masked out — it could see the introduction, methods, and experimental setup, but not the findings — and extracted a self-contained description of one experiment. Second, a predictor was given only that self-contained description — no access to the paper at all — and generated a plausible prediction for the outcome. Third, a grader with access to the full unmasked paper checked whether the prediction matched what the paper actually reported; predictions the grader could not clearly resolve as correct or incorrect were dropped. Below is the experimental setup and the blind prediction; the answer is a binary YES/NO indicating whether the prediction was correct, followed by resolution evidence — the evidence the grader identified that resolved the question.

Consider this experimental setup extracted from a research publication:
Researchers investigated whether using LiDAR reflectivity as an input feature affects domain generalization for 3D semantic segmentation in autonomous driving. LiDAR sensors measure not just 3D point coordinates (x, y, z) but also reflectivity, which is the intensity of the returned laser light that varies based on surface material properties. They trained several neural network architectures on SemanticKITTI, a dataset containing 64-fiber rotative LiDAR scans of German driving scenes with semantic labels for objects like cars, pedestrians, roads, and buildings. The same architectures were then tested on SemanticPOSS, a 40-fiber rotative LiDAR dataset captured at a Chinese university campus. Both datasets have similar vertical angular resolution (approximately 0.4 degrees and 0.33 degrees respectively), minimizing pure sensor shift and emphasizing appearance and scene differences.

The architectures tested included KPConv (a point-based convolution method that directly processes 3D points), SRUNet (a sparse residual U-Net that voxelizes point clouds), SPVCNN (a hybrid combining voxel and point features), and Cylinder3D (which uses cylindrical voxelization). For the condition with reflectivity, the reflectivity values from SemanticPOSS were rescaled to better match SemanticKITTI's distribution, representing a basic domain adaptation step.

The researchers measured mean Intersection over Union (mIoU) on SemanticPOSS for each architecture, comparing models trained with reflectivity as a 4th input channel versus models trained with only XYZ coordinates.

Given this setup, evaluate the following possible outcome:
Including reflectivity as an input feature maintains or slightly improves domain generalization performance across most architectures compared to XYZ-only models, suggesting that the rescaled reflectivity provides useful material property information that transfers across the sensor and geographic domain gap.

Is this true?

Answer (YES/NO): NO